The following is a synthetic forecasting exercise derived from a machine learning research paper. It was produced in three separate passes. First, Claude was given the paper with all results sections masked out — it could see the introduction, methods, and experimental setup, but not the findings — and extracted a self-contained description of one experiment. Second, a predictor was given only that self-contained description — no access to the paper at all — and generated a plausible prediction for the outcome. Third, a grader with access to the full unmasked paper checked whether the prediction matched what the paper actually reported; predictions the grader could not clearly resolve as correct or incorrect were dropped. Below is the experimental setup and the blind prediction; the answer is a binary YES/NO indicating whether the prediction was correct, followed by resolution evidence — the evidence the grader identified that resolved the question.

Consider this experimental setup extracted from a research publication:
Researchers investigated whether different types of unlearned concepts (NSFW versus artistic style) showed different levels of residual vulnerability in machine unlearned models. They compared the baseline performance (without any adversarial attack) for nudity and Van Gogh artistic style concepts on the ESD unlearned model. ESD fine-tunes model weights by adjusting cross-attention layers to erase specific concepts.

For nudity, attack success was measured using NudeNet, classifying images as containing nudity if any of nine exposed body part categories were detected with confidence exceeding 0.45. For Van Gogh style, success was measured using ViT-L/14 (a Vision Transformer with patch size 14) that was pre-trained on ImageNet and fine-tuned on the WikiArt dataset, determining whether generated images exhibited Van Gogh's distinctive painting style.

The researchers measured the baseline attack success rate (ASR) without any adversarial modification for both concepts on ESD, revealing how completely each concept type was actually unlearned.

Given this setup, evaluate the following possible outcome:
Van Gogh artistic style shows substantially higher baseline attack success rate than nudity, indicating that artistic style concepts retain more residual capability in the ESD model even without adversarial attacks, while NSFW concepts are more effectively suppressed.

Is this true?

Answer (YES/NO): NO